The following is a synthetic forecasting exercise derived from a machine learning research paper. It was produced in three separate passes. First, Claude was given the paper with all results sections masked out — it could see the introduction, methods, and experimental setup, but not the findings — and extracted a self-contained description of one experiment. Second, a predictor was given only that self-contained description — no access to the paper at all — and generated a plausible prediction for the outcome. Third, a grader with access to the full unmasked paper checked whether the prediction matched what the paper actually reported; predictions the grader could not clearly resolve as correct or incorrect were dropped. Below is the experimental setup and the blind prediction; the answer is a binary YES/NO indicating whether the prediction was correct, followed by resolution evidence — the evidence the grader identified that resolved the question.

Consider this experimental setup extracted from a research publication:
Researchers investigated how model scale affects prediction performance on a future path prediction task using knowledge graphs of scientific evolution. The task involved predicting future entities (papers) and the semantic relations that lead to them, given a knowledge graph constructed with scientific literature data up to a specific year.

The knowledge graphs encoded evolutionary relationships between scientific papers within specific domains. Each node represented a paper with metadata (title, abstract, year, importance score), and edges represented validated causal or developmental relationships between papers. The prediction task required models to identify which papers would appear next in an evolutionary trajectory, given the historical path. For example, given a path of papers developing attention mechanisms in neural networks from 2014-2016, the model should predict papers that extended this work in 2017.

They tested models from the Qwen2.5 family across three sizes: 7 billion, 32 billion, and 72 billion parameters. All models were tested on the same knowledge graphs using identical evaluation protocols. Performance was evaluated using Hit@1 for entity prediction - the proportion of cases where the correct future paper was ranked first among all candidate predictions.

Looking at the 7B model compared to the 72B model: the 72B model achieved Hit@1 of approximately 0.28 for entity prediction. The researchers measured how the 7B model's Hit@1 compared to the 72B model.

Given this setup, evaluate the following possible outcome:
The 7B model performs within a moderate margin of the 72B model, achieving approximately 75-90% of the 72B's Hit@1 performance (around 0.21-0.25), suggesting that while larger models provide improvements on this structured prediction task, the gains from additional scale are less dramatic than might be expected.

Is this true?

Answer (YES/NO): YES